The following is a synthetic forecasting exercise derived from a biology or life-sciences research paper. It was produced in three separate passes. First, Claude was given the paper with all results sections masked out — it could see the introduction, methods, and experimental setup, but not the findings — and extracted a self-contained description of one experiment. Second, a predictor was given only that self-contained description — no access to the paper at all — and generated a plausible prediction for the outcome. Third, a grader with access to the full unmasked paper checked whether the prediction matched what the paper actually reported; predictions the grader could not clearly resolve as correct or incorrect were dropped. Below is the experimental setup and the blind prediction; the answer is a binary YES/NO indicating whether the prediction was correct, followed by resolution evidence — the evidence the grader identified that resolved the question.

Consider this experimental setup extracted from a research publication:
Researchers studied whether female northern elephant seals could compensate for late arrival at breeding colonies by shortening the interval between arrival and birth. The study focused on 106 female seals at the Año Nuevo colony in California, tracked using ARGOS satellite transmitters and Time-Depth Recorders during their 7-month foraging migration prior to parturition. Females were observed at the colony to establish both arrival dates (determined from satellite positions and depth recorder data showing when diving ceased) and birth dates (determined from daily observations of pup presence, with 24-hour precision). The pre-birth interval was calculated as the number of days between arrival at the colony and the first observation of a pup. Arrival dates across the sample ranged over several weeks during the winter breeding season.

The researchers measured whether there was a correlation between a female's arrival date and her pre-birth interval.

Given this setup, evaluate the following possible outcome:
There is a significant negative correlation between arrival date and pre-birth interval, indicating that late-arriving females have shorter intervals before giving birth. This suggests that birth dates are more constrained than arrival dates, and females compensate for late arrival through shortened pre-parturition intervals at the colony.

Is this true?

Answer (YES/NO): YES